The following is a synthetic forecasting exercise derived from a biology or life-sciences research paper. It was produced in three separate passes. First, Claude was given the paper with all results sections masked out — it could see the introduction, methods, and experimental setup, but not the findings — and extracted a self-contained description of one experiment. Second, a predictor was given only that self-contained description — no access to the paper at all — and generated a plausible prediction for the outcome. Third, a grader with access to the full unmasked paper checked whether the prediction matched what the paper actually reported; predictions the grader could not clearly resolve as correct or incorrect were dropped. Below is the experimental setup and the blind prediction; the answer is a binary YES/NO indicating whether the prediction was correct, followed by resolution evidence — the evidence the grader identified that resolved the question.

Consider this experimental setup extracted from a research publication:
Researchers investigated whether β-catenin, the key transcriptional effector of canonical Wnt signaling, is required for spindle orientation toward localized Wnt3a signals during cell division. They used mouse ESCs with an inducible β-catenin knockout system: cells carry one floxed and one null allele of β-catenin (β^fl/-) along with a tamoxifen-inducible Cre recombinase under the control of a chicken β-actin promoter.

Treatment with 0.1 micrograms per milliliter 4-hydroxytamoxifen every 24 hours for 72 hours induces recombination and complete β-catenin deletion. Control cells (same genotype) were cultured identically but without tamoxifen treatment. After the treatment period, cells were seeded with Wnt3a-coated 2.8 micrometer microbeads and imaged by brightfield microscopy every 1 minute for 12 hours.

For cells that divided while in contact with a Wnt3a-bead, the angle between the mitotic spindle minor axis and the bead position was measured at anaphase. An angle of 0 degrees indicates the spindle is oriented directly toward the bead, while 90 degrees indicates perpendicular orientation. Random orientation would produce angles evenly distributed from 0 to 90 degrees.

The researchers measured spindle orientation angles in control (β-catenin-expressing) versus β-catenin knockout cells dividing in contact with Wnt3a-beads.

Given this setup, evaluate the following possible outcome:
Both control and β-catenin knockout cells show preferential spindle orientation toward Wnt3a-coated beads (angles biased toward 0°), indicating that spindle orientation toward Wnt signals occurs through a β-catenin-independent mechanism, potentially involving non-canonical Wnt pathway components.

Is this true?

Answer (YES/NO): NO